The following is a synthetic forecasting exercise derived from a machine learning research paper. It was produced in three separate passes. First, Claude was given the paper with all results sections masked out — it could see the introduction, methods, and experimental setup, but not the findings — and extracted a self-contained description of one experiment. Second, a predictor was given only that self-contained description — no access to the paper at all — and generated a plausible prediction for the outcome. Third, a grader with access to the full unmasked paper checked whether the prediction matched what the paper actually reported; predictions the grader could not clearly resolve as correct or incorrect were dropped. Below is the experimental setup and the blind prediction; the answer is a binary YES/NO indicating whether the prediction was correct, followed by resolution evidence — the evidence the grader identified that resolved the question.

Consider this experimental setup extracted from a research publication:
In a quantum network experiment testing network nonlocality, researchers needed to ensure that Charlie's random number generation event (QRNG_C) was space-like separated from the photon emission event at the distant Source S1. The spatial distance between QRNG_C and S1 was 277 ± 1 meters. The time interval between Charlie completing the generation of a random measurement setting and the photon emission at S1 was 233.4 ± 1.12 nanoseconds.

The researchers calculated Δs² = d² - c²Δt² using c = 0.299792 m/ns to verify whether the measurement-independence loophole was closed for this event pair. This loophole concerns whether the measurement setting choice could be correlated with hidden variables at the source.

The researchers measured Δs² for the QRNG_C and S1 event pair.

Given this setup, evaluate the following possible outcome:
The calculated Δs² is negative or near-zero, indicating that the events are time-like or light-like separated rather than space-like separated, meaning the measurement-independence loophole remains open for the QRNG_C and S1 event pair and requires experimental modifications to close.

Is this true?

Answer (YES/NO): NO